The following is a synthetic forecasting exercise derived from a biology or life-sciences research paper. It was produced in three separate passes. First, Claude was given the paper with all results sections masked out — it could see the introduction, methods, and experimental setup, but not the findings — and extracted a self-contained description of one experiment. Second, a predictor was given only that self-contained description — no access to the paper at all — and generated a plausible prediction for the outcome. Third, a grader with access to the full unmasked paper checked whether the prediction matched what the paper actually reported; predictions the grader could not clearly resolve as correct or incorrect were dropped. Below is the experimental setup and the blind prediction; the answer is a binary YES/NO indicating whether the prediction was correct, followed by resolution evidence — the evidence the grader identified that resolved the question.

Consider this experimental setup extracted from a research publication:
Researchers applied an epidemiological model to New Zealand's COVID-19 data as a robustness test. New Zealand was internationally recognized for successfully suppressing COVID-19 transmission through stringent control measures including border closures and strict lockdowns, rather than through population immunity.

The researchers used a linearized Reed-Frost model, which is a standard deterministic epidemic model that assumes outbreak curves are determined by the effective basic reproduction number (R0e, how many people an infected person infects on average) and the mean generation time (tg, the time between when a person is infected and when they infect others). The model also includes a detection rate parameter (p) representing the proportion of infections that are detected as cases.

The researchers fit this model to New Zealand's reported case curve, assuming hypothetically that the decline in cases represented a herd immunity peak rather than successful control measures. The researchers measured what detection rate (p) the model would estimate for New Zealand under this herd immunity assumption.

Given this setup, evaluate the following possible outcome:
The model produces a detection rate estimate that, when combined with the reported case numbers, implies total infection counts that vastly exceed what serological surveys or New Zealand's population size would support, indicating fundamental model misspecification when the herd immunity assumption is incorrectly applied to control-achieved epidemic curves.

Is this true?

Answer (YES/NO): NO